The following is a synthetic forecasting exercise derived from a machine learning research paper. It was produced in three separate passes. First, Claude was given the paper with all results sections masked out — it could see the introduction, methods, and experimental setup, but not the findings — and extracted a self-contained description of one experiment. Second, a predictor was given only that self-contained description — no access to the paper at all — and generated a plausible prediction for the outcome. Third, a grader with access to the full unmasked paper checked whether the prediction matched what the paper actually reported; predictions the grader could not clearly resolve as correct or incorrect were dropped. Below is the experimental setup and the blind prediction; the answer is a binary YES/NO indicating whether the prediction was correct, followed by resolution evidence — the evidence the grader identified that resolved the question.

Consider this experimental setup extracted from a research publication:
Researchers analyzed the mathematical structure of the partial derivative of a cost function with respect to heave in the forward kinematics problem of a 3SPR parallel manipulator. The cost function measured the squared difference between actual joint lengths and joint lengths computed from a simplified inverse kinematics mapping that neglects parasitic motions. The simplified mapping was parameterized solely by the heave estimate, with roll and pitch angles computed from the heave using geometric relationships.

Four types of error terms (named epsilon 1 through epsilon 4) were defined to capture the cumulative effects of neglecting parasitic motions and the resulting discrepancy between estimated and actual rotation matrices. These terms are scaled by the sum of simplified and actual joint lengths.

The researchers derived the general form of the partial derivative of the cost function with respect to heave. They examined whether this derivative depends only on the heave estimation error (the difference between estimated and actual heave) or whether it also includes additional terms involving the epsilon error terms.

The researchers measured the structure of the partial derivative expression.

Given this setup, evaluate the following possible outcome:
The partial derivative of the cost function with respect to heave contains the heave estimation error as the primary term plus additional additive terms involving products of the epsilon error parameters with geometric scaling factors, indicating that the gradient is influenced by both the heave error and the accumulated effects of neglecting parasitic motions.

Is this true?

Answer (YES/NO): YES